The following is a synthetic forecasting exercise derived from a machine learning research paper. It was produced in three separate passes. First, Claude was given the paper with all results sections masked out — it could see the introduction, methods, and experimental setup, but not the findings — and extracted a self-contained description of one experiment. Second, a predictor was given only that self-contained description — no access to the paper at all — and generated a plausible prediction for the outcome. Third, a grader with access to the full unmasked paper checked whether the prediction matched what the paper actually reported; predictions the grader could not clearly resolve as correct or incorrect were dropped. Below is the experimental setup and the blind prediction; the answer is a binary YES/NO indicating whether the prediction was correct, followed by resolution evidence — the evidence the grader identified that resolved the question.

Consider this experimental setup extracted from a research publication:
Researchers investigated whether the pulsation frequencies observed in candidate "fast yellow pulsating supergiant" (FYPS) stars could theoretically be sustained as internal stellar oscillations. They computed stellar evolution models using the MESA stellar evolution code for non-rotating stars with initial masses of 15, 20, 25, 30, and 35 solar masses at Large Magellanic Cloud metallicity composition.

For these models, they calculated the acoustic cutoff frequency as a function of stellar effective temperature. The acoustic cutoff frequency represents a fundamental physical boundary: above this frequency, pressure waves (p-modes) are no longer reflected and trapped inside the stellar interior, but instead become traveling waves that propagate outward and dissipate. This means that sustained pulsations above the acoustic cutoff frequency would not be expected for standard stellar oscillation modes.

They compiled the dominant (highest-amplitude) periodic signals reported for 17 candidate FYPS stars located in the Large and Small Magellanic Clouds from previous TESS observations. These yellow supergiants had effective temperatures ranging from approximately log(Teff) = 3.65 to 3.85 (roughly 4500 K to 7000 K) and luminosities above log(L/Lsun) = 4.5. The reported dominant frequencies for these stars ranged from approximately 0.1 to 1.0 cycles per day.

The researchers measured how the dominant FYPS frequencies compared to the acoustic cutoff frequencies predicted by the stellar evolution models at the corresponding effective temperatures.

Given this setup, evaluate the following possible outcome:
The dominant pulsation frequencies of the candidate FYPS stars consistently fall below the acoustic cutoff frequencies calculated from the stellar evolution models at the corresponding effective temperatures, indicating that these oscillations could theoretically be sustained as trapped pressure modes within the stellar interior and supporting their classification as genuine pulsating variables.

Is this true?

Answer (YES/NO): NO